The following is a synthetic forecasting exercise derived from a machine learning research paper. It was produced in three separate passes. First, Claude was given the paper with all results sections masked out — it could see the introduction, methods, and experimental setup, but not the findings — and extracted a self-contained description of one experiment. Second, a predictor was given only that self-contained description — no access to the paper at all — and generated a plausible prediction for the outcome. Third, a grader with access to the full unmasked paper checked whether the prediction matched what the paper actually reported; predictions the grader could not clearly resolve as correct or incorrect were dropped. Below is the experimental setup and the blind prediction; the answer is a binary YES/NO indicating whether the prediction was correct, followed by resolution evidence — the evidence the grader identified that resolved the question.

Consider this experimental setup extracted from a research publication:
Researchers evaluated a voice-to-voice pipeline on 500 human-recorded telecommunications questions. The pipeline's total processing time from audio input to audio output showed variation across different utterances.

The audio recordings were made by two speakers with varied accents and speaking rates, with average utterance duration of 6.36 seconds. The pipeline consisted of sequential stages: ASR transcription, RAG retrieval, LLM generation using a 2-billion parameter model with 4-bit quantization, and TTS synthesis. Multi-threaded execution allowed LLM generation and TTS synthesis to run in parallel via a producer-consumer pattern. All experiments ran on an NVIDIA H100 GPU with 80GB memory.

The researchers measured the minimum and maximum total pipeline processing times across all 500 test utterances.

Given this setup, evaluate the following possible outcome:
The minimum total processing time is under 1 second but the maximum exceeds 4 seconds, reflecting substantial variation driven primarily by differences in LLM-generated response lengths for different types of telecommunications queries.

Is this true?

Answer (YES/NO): NO